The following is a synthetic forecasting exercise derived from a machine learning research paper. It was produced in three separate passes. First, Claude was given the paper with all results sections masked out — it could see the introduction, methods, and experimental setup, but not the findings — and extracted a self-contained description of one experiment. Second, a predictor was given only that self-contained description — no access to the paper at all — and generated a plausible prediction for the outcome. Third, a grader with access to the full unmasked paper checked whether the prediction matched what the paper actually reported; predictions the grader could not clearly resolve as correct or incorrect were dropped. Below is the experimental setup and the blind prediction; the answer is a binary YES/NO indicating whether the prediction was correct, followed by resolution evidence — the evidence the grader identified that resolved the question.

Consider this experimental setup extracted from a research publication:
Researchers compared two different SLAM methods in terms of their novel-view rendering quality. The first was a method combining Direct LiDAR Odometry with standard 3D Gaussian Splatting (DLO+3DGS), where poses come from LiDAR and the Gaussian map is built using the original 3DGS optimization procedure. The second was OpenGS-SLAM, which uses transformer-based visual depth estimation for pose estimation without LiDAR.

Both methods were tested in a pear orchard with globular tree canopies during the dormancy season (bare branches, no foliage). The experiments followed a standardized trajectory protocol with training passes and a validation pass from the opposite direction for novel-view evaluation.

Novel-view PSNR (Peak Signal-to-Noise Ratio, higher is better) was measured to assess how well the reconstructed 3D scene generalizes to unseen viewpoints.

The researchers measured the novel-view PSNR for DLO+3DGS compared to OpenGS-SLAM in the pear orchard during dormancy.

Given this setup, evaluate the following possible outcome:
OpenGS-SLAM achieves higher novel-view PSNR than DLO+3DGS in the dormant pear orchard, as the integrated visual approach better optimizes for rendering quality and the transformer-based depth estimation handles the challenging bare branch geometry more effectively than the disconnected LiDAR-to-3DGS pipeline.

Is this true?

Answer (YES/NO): NO